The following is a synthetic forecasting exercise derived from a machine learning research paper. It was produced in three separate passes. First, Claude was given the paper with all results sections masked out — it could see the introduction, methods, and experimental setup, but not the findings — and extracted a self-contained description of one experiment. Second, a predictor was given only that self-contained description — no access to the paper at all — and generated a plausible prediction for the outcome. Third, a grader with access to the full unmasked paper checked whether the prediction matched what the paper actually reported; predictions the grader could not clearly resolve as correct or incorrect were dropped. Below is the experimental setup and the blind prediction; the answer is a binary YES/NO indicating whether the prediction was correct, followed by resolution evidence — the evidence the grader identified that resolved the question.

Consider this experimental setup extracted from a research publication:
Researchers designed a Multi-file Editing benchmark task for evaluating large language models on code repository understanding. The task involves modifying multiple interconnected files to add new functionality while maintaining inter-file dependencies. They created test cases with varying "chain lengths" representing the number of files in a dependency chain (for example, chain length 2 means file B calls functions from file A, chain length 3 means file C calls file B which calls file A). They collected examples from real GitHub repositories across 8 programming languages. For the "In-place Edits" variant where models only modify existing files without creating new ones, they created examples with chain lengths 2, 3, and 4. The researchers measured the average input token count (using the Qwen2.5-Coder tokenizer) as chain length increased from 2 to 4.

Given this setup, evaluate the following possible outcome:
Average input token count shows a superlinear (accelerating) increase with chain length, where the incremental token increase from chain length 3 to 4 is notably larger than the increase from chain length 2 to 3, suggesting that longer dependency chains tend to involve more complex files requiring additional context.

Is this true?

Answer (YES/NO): NO